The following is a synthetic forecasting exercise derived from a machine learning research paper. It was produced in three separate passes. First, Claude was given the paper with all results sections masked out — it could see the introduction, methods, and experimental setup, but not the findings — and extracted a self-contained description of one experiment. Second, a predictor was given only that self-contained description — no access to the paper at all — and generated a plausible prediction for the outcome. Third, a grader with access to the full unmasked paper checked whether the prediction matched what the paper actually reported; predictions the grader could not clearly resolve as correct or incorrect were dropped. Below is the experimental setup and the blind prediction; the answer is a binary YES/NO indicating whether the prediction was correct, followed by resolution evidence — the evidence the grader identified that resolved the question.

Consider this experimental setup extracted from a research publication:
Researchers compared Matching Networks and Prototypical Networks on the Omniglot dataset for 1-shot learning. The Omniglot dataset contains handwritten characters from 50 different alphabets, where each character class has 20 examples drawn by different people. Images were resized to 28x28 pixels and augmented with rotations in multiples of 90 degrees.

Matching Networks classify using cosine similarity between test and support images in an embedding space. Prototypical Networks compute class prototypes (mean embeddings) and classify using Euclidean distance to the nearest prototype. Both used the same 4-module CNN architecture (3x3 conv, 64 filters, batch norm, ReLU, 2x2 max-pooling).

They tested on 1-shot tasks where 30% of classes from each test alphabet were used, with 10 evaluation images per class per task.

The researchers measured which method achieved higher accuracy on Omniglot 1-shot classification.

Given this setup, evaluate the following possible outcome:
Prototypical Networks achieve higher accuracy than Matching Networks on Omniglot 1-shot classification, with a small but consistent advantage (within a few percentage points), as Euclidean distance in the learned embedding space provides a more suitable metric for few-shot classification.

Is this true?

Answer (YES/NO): YES